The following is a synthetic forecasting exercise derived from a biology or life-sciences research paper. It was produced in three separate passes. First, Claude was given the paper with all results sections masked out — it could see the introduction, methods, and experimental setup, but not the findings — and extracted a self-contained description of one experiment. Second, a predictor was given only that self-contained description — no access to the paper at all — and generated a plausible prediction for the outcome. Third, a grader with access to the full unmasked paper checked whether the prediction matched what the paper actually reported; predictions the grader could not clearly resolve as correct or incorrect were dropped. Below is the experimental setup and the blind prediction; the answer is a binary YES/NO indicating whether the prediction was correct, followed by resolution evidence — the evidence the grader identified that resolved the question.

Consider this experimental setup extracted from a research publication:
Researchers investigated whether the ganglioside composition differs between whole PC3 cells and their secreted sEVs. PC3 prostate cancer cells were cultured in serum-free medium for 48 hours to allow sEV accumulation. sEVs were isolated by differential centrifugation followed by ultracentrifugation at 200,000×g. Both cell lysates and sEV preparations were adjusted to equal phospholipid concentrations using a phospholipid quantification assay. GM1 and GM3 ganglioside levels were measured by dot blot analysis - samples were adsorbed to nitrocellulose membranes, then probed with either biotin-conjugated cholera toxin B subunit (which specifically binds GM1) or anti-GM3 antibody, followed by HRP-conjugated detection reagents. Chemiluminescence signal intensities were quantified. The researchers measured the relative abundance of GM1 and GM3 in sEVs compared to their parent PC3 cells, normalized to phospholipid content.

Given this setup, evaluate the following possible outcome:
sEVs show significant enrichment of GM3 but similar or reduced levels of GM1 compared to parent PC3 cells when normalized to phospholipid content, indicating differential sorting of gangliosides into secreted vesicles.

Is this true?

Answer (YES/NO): NO